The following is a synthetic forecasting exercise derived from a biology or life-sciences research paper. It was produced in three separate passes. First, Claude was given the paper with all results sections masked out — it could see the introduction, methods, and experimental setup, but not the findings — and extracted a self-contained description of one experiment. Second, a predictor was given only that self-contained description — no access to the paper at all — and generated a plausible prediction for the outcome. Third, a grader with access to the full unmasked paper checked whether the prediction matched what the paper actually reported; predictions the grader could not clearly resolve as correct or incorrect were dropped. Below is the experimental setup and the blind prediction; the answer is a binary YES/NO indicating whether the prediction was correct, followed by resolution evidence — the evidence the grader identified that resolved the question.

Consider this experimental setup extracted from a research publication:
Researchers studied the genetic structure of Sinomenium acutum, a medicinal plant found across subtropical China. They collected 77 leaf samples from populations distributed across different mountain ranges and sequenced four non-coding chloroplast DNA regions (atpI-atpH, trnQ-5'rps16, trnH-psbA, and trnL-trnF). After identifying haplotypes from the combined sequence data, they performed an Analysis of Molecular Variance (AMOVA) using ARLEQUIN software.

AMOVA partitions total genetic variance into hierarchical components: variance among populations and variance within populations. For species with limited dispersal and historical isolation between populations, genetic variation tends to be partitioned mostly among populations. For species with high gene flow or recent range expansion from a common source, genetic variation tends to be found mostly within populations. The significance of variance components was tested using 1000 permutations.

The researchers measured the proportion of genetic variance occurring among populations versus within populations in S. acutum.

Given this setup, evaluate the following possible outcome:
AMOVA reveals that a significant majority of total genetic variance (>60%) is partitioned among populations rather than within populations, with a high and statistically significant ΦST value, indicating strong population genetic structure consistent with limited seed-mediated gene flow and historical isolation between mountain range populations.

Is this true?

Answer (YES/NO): NO